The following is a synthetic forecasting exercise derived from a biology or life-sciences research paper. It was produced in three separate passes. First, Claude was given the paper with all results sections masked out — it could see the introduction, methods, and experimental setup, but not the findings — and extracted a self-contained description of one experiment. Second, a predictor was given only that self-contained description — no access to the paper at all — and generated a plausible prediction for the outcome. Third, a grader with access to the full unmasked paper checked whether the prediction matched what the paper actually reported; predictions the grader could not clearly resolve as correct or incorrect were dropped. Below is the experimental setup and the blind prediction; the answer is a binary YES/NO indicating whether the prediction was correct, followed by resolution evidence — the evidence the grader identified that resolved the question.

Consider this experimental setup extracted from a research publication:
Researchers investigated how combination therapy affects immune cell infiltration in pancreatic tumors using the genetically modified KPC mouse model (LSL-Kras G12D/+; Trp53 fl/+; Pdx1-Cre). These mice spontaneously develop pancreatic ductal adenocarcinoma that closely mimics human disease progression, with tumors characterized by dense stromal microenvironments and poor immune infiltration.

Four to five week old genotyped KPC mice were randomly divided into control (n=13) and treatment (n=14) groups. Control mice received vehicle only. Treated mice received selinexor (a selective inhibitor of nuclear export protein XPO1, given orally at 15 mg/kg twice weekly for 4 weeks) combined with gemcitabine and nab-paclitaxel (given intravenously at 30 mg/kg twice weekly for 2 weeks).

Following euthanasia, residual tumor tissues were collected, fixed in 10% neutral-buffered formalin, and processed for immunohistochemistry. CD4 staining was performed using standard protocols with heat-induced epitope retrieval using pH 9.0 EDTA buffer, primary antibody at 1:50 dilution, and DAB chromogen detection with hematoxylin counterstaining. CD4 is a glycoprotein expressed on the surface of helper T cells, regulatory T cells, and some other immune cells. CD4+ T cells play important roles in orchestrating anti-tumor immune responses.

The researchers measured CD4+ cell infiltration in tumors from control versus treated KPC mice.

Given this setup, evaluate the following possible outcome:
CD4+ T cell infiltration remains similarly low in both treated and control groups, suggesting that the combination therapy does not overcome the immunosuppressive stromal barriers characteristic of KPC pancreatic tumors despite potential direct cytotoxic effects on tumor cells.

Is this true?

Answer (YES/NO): NO